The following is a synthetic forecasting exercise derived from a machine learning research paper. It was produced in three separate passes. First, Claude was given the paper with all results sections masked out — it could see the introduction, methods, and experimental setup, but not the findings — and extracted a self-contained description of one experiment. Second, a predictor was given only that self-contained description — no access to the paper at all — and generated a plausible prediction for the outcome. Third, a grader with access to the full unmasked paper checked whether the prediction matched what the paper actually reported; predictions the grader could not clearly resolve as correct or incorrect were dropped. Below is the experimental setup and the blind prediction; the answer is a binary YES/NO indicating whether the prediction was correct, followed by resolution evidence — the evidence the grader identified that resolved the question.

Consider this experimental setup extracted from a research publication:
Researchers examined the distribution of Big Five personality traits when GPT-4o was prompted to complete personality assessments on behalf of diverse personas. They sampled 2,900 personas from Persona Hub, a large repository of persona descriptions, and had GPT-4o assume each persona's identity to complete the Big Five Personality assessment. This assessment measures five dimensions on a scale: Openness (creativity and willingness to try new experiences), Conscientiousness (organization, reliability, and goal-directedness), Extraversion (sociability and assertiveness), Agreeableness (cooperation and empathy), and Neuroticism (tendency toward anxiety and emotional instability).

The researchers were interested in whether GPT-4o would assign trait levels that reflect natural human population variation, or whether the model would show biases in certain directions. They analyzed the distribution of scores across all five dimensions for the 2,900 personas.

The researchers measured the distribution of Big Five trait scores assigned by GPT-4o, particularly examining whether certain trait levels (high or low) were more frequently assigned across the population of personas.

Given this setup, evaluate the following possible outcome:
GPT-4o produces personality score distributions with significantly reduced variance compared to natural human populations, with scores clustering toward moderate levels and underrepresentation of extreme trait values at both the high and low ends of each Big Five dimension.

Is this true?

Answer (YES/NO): NO